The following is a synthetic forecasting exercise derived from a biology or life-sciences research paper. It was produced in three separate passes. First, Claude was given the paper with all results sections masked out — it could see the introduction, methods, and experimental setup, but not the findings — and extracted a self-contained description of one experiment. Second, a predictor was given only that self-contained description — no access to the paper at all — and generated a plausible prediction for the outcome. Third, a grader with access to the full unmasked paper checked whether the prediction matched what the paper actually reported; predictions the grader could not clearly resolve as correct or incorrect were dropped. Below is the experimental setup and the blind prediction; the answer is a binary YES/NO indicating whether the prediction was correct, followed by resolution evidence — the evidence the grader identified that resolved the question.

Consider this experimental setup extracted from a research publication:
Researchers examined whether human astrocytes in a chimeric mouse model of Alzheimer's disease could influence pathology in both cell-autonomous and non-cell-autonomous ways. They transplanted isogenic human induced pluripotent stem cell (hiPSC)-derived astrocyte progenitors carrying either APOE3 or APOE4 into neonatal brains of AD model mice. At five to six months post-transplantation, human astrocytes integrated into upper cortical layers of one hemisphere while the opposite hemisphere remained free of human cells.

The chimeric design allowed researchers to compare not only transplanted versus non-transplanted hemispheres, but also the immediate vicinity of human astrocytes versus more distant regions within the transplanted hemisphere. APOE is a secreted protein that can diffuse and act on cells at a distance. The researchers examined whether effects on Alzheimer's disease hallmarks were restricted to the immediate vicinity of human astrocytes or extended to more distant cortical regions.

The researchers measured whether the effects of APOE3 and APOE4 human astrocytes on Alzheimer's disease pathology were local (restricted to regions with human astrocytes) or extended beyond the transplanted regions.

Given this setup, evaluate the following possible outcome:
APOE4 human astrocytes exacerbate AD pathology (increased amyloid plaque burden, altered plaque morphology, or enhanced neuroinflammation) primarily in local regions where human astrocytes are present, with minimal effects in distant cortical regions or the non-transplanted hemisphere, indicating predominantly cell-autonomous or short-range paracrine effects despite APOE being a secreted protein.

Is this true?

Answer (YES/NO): YES